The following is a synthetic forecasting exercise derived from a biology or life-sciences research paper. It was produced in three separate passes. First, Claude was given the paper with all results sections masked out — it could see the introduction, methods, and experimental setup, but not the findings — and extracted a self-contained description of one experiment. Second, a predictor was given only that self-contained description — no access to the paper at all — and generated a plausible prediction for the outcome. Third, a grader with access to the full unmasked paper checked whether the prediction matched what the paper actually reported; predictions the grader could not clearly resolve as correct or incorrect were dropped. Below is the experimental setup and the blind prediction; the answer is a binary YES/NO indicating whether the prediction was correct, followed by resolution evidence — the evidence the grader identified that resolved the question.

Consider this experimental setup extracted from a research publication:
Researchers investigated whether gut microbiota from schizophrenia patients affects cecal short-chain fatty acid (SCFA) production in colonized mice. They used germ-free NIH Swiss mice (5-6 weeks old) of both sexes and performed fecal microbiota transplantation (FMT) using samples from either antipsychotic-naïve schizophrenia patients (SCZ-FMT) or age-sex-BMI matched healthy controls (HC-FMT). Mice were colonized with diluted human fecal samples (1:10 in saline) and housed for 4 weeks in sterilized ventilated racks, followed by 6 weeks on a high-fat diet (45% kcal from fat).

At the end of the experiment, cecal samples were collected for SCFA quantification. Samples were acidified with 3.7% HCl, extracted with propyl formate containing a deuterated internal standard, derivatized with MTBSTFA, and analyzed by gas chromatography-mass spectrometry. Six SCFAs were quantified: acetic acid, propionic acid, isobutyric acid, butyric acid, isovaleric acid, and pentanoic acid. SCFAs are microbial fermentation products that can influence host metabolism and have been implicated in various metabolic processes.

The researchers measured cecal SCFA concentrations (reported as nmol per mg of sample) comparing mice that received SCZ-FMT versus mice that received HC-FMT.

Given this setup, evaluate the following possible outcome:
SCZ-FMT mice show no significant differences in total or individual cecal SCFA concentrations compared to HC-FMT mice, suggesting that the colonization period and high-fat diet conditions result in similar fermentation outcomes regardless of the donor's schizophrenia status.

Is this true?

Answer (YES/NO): NO